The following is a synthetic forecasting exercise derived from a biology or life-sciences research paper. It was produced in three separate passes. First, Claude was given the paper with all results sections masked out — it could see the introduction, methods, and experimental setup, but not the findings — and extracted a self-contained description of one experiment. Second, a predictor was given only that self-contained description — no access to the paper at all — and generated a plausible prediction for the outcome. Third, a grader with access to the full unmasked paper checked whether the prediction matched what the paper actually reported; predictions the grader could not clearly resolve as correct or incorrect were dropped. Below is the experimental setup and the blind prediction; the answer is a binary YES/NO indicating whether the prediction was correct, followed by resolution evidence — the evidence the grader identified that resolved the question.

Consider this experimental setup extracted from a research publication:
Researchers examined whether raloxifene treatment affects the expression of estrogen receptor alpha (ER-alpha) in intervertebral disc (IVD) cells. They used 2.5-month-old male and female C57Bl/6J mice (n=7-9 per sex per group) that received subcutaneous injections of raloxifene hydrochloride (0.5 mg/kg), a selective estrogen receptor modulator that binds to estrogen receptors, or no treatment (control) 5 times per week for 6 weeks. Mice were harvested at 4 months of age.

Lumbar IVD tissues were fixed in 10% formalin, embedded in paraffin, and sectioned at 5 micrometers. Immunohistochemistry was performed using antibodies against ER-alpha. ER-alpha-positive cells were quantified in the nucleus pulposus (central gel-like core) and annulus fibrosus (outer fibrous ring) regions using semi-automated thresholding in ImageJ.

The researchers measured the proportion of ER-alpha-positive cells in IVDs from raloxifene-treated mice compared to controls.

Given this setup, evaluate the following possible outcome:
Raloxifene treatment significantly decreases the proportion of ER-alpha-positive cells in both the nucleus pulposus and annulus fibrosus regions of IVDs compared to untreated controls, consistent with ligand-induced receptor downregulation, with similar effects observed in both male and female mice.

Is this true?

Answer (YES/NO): NO